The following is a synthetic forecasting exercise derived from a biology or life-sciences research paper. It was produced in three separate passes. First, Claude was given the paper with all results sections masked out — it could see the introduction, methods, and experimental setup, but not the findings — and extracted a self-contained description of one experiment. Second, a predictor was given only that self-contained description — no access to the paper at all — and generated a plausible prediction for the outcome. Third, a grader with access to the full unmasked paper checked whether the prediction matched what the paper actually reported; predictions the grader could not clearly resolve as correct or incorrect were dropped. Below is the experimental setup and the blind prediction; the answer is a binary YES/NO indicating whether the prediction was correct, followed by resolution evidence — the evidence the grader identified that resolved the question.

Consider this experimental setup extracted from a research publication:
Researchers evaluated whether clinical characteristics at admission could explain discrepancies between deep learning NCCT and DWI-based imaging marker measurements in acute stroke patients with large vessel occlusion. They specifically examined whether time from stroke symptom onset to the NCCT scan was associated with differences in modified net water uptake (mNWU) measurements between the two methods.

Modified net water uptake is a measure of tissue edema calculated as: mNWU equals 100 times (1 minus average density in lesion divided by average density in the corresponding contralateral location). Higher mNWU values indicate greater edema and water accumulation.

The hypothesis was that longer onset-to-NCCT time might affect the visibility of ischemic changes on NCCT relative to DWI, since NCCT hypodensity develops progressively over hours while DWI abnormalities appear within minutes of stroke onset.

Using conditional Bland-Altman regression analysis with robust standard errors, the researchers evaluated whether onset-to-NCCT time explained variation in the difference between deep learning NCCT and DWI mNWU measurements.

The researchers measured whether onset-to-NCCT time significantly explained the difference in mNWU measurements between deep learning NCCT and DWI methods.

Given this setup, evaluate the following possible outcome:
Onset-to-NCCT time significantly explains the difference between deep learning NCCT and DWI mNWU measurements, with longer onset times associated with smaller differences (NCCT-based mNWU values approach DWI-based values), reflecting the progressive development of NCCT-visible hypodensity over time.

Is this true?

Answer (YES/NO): NO